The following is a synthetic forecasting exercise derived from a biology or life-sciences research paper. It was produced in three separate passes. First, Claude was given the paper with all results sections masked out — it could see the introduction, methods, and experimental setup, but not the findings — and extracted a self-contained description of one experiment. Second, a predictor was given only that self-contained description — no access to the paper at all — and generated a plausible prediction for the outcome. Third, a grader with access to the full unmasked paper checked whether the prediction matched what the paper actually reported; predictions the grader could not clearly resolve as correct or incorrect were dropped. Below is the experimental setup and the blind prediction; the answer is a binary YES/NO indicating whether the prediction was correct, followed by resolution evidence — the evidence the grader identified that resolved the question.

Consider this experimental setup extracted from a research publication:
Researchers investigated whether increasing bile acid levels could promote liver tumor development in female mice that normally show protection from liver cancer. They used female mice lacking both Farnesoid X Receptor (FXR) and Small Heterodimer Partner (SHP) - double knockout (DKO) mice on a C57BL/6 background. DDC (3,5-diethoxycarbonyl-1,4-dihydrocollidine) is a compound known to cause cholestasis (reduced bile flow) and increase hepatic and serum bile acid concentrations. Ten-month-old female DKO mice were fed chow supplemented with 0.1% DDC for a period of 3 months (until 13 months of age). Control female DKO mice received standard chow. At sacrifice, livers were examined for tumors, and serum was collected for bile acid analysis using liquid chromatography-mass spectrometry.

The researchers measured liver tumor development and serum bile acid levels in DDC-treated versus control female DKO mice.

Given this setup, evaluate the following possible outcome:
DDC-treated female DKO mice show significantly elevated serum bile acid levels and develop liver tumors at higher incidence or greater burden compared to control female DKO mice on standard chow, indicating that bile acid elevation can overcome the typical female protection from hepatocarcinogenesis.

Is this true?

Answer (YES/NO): YES